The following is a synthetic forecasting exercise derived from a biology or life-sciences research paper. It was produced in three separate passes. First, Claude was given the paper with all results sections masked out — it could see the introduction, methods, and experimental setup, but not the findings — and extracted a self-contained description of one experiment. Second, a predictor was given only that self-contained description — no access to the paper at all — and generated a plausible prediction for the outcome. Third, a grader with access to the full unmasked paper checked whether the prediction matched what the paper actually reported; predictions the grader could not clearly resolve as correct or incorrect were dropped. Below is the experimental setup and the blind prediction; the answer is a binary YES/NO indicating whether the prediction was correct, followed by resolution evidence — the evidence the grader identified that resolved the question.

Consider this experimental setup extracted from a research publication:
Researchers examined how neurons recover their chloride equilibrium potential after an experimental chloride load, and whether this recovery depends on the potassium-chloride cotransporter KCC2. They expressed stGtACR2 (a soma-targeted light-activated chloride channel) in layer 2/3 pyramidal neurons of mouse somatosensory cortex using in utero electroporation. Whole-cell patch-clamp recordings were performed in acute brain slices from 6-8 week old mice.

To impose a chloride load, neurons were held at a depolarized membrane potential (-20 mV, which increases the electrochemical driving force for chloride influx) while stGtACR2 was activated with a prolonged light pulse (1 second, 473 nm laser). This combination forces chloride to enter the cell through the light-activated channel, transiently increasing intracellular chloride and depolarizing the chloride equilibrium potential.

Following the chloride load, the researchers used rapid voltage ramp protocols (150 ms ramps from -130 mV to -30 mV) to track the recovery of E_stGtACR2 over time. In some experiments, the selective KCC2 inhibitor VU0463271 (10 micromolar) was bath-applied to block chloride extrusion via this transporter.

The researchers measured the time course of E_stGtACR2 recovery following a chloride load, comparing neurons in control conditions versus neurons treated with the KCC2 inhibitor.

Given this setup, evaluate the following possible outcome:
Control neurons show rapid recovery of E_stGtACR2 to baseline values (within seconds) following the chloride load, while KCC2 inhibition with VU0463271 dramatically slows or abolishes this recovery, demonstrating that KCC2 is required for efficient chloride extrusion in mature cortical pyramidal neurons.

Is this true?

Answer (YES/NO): NO